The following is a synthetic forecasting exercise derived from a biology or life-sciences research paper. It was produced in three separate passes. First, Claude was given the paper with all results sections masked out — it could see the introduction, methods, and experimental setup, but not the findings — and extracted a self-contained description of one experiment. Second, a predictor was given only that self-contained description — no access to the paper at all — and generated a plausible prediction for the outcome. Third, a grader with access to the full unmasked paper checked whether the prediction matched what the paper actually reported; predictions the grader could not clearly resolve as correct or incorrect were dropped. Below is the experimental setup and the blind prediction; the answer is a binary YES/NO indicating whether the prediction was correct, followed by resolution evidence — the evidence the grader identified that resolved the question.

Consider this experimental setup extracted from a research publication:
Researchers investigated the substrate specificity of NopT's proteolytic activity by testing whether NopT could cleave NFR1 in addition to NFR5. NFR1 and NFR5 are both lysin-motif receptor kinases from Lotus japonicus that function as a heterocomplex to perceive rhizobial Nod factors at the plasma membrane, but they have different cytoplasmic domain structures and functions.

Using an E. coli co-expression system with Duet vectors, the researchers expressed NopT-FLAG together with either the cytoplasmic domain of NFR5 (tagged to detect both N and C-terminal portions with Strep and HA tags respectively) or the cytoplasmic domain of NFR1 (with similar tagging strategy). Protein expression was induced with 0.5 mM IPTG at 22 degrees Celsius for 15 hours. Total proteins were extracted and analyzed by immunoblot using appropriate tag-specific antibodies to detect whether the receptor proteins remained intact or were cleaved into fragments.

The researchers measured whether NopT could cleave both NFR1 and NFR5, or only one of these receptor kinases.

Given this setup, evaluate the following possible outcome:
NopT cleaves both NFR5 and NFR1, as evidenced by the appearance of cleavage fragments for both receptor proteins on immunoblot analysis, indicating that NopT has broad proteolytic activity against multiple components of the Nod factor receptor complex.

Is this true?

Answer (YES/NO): NO